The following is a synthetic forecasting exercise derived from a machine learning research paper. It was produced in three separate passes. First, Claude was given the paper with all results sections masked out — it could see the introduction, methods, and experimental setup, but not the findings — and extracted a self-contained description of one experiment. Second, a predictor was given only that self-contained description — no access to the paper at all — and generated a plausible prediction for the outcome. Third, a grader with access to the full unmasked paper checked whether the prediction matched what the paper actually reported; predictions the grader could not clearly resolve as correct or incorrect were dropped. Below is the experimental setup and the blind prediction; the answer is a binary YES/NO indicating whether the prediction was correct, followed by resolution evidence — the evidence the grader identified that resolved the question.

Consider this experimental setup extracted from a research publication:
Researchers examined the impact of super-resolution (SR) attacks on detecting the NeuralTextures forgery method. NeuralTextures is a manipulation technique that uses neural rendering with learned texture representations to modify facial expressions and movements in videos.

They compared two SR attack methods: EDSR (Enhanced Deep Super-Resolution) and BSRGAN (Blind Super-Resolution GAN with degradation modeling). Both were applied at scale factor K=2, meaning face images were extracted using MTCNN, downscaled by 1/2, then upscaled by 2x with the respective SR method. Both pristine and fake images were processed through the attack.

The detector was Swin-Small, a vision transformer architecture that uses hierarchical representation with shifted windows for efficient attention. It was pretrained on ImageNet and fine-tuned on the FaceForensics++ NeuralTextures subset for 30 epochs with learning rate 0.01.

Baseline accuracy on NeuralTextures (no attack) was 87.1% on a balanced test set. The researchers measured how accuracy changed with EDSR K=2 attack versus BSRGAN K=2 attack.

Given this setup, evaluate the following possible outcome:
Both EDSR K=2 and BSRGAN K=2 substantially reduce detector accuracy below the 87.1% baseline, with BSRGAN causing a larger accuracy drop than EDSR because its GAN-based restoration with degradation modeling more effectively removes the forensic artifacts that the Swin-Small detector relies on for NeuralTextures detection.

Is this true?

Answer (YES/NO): YES